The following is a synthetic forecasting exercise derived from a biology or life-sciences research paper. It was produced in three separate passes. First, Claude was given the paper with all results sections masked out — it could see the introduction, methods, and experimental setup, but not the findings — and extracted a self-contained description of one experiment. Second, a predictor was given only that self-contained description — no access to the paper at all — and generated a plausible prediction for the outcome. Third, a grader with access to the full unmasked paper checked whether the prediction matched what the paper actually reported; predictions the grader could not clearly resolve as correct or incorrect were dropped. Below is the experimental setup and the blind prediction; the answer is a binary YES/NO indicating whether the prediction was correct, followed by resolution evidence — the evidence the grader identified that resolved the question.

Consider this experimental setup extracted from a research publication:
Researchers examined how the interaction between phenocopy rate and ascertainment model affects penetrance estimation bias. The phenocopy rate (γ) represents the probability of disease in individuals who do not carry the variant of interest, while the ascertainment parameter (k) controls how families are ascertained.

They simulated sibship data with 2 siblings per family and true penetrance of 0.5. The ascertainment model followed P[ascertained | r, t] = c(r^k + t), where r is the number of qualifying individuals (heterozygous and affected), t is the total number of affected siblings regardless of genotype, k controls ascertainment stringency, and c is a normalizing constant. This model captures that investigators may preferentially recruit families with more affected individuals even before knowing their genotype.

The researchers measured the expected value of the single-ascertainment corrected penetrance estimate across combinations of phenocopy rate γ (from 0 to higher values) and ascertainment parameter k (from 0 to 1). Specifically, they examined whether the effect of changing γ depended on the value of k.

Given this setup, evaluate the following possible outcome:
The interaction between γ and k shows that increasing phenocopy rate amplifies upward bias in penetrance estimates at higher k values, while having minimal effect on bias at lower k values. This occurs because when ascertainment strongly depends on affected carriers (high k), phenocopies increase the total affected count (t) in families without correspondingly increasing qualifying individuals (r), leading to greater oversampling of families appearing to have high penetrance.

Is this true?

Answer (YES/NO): NO